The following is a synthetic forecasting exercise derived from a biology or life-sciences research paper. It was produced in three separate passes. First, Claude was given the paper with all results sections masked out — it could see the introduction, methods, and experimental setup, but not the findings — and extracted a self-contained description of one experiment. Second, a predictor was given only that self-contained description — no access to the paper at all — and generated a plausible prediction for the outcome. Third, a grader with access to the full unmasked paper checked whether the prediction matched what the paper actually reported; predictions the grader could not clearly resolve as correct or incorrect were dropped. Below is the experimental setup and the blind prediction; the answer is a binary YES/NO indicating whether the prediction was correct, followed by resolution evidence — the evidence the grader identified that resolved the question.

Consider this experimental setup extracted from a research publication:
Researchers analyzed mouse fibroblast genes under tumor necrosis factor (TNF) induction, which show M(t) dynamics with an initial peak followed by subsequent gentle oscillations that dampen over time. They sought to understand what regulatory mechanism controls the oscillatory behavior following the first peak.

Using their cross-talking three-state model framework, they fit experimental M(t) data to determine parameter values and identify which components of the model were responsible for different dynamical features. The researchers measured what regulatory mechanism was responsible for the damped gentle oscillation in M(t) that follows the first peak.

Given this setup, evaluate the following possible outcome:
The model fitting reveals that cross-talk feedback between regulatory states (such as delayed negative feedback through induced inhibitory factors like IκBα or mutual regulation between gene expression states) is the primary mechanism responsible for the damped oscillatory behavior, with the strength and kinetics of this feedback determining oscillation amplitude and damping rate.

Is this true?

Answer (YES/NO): NO